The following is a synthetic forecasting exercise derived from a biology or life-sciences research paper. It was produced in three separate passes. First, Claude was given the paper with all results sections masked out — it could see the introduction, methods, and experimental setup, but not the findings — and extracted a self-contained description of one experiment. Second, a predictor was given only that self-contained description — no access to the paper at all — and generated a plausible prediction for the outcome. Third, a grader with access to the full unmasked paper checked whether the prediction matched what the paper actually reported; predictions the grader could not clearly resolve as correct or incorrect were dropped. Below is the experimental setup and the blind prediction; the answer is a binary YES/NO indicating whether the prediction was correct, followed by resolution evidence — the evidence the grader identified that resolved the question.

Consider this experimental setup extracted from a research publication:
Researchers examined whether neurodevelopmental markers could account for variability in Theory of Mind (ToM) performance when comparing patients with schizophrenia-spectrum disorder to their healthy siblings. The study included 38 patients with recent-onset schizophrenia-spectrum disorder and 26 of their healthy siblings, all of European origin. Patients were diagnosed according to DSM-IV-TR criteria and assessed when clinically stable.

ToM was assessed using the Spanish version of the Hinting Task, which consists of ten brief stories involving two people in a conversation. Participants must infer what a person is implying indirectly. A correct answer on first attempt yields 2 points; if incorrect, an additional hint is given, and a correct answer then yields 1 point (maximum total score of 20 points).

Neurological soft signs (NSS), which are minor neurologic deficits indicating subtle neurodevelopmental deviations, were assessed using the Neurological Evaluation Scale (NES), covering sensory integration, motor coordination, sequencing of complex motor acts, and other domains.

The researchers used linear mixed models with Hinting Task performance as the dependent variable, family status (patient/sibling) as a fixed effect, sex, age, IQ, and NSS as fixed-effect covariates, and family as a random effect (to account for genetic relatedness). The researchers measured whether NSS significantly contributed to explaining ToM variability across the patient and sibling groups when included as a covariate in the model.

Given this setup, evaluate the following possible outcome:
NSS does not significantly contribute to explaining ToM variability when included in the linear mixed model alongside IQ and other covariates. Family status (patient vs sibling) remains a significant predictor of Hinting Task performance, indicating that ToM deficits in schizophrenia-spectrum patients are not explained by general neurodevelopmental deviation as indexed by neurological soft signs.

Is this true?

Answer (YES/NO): YES